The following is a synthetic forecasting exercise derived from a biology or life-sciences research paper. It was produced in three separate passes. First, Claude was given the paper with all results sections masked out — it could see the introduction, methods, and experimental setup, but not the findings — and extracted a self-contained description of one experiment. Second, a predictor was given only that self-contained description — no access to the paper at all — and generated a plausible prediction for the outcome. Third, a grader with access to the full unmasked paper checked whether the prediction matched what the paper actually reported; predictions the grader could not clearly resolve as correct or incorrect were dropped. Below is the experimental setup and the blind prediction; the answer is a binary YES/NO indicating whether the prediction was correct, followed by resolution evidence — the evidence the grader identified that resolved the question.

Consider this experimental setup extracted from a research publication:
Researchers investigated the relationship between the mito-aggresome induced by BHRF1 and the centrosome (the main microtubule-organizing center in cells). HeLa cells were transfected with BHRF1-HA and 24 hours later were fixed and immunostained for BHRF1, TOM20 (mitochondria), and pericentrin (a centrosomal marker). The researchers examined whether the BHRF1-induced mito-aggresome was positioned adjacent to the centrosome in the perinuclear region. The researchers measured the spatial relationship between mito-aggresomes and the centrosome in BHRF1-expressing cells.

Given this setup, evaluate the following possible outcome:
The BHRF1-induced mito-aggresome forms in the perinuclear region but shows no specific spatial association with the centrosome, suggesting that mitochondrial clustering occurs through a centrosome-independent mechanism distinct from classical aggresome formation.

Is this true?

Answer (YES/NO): NO